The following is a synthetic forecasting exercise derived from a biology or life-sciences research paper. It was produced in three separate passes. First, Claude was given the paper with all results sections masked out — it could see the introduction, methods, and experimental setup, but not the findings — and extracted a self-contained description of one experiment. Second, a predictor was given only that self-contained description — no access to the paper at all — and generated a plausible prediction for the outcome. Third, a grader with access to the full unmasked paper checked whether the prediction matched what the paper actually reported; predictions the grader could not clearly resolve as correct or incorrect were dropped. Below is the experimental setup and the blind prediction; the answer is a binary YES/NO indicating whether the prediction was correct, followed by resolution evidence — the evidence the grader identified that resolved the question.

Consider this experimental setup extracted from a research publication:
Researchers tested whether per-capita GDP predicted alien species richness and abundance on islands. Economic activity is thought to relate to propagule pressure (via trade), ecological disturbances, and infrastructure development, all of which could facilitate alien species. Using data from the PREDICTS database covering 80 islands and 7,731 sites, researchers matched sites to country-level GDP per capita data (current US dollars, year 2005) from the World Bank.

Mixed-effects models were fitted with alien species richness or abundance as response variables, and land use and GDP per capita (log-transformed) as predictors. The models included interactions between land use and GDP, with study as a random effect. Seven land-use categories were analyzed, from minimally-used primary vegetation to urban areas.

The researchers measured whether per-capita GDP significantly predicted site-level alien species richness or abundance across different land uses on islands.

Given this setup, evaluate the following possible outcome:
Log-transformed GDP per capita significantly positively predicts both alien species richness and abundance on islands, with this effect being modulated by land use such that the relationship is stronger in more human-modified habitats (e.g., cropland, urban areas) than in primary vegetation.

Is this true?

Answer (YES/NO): NO